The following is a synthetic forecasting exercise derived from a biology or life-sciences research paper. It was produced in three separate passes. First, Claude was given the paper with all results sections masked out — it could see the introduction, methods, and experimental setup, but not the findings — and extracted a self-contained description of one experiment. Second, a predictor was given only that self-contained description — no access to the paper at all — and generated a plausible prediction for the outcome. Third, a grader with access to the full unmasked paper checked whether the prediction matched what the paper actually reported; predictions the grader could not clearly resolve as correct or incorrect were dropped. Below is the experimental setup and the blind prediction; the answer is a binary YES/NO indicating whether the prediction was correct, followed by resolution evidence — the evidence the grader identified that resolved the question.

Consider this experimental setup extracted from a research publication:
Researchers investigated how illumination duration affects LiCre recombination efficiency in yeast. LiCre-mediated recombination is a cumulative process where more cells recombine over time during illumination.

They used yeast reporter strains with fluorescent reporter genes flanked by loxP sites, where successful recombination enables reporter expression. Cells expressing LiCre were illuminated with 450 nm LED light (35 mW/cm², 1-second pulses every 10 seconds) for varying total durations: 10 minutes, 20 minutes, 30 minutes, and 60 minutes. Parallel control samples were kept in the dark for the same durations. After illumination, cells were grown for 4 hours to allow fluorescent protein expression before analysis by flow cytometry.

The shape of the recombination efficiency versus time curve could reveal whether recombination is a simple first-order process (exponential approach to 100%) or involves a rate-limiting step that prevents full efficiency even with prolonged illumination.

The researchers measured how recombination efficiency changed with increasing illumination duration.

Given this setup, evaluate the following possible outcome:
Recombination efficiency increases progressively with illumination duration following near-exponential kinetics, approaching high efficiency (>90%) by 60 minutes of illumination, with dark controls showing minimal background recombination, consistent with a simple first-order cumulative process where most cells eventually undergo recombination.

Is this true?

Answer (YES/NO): NO